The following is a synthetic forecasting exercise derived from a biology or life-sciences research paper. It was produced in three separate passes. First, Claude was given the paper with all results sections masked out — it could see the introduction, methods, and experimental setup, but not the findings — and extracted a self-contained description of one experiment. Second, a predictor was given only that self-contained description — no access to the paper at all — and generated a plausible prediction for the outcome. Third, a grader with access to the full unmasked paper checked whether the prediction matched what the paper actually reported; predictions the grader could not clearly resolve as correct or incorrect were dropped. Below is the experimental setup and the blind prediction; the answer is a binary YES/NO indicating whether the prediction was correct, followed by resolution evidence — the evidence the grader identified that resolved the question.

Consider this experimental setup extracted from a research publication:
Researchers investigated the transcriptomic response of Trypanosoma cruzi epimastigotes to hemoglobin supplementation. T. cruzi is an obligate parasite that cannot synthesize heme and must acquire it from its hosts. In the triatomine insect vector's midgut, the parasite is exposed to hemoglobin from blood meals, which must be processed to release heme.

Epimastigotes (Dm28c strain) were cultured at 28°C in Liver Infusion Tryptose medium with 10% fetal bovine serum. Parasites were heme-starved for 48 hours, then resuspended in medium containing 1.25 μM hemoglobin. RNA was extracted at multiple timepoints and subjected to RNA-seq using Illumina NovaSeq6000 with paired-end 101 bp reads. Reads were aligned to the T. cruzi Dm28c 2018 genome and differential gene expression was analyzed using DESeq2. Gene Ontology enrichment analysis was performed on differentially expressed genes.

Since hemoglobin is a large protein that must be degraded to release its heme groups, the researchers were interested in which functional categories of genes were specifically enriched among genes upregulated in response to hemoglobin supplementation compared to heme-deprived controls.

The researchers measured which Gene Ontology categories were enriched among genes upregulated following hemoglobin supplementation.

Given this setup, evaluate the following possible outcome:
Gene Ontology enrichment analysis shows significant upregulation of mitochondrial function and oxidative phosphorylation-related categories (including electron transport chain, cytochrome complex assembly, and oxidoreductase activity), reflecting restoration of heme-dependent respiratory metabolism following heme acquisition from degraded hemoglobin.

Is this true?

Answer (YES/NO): NO